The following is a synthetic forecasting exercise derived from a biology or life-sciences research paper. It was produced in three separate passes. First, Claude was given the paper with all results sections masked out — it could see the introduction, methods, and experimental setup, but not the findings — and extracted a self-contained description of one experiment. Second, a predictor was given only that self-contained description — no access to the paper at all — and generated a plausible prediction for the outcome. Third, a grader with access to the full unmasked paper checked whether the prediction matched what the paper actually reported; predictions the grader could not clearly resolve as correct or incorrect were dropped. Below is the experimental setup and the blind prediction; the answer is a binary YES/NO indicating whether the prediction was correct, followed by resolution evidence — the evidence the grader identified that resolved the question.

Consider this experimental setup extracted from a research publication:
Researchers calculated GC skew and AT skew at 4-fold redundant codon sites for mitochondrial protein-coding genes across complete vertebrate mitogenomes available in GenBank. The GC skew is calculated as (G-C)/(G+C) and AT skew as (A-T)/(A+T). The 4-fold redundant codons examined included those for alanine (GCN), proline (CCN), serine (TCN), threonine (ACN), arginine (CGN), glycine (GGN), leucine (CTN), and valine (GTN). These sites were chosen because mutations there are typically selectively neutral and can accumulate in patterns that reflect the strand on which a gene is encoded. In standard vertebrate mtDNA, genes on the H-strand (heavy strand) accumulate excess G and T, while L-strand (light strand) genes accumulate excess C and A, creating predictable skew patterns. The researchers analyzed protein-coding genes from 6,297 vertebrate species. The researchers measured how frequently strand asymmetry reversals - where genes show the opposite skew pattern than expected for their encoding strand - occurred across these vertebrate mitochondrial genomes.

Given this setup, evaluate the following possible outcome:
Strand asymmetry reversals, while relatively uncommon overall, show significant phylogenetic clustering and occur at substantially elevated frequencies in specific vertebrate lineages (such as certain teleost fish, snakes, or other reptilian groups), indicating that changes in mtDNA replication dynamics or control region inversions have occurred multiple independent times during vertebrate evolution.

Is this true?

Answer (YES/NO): NO